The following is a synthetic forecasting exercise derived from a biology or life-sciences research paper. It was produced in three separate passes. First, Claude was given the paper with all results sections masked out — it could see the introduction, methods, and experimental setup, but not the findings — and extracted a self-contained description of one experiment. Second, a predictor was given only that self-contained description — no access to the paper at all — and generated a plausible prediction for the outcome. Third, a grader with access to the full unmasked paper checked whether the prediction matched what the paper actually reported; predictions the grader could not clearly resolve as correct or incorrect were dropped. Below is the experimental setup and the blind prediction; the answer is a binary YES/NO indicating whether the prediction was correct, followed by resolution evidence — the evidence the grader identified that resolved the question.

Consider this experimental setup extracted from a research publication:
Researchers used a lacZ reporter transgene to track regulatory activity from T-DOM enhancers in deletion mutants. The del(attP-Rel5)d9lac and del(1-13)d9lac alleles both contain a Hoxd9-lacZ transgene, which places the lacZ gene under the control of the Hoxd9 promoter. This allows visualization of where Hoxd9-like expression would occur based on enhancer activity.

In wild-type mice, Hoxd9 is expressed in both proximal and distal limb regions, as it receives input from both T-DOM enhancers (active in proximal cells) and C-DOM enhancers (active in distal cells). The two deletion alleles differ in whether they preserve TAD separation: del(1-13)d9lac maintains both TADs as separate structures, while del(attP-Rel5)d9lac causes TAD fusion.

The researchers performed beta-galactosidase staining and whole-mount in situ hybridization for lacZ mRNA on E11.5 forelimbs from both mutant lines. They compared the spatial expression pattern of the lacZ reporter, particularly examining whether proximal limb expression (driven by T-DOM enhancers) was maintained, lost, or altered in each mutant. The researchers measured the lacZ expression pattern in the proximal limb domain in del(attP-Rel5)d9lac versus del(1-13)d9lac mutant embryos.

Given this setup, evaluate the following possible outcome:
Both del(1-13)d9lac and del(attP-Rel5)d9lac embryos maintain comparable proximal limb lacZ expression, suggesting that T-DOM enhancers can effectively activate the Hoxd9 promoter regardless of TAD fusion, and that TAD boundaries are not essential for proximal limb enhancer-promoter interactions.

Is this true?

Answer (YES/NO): YES